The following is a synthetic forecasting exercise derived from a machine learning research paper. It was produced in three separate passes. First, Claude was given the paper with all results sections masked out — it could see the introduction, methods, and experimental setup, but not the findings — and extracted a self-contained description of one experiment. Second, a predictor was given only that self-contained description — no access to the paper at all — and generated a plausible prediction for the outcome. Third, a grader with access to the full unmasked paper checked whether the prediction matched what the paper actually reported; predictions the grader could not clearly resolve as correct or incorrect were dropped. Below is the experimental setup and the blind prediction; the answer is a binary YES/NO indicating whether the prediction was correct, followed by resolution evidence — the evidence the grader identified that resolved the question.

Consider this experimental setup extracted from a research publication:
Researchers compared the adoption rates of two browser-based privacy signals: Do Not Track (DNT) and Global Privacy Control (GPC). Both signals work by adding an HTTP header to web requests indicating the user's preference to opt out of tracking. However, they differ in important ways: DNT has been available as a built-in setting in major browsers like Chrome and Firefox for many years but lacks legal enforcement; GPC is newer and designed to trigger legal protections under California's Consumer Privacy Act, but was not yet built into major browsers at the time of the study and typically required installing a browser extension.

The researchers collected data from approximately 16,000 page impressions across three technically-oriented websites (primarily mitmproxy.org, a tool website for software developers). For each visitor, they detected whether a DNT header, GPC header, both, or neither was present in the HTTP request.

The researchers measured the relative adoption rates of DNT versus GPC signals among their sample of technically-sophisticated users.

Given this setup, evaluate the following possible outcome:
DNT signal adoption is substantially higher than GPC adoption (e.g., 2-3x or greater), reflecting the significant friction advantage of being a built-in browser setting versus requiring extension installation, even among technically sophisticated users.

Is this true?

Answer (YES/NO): YES